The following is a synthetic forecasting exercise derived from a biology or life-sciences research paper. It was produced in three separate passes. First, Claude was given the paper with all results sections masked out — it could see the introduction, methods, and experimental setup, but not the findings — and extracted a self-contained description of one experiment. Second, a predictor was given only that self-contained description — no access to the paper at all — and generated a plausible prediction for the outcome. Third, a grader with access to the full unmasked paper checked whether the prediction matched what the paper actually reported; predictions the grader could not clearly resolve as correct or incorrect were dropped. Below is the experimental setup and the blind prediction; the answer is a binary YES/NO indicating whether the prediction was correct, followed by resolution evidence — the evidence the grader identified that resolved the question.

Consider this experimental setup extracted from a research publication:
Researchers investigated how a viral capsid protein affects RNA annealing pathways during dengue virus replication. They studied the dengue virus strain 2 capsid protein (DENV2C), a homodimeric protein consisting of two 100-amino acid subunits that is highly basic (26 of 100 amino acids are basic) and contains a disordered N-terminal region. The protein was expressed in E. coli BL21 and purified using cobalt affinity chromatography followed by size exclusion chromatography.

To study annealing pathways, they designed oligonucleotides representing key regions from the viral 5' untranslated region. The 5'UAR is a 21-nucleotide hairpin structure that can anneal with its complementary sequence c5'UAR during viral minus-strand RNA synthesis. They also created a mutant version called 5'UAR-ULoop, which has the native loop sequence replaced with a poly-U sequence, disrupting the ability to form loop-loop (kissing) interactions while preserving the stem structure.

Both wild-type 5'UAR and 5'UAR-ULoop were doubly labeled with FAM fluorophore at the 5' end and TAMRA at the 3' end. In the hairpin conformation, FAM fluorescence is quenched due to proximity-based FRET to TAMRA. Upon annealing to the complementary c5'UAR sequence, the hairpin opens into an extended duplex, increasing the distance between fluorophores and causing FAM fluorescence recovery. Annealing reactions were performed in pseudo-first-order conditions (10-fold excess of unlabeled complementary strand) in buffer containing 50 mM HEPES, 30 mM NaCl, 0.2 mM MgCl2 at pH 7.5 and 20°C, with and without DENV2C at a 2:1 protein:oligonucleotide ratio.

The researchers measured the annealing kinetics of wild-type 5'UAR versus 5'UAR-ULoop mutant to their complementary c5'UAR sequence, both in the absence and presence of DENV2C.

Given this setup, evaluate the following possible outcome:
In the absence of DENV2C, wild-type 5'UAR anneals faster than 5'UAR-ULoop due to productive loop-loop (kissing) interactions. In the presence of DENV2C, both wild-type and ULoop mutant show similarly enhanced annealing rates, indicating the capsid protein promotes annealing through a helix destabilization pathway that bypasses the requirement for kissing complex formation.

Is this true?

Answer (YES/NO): YES